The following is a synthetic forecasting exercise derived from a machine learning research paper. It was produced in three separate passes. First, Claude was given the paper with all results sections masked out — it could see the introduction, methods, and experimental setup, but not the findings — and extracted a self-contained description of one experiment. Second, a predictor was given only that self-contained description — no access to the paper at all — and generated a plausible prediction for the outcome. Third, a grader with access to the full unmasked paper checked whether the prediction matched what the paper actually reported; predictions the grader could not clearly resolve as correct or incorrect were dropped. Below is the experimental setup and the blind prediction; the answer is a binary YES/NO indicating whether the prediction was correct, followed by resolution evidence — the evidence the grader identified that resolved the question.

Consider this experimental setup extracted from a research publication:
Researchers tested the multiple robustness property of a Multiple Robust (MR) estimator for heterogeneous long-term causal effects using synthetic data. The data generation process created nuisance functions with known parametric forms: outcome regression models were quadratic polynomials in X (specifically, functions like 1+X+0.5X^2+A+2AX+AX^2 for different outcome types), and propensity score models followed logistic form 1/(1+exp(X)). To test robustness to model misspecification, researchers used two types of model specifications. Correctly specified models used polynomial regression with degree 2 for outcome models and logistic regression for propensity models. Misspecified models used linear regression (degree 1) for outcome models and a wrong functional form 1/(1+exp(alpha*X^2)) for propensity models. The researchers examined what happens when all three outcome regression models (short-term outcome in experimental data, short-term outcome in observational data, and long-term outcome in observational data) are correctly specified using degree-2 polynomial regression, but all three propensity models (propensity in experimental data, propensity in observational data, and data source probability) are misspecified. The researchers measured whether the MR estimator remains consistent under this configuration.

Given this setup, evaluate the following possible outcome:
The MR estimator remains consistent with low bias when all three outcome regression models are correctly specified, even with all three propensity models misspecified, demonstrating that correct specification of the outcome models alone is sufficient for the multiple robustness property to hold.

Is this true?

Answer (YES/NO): YES